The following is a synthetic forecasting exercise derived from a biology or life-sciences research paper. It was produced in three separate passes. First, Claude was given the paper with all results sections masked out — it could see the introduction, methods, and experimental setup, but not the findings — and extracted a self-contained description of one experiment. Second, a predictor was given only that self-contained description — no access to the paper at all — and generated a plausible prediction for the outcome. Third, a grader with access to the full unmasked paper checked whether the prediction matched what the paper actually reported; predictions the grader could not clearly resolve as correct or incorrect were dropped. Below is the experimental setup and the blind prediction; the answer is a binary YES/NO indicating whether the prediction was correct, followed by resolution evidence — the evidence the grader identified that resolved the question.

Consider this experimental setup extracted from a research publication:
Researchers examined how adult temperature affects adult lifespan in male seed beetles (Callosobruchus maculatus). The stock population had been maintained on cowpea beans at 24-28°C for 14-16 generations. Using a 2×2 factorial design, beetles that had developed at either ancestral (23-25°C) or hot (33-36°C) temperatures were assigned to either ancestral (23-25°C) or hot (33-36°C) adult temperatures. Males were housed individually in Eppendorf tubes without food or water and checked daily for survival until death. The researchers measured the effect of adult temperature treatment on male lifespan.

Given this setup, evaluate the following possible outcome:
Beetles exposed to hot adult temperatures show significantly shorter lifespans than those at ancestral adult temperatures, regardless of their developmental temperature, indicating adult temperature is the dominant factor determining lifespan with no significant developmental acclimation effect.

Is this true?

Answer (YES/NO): YES